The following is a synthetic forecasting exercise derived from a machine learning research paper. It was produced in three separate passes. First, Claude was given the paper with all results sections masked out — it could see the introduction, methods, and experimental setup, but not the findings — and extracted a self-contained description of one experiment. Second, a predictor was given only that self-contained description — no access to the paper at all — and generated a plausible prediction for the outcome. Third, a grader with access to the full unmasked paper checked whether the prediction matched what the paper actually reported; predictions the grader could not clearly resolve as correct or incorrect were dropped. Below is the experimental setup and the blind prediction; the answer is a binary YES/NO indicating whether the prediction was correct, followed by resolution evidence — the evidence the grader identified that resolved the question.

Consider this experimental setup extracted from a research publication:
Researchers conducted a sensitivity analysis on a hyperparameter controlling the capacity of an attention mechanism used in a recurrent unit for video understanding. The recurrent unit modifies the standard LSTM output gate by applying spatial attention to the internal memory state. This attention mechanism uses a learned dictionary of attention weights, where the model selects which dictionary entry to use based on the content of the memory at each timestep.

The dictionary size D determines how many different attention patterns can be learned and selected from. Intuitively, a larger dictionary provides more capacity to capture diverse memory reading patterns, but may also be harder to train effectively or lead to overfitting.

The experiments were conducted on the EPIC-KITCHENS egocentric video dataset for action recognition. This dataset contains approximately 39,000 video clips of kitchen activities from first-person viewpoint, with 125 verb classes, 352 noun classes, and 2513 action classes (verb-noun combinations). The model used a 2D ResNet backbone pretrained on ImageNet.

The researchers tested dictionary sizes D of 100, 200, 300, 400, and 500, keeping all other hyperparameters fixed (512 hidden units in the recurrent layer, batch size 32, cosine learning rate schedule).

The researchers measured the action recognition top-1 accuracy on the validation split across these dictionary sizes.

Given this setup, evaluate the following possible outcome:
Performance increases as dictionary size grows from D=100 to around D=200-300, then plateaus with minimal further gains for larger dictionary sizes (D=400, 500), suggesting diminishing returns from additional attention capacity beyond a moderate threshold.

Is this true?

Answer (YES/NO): NO